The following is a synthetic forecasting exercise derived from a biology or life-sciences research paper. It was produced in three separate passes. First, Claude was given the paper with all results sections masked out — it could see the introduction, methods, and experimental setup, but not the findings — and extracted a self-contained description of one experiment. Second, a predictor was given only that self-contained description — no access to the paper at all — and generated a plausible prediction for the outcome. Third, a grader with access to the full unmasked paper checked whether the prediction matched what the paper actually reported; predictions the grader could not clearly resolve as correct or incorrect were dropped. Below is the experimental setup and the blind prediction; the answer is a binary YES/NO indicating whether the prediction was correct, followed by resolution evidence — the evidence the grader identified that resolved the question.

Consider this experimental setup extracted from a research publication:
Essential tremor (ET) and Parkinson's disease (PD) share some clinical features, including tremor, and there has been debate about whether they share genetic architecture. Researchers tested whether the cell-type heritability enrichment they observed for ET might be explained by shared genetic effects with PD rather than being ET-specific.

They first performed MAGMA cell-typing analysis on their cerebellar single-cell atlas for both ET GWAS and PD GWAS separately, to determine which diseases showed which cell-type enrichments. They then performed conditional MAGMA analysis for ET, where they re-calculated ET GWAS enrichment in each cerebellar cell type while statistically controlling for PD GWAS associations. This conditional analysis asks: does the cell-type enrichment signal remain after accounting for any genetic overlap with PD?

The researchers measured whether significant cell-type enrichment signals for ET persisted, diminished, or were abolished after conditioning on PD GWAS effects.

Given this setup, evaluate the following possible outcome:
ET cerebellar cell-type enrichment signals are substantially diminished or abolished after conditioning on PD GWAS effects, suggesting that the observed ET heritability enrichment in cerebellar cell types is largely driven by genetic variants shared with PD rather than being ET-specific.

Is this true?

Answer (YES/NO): NO